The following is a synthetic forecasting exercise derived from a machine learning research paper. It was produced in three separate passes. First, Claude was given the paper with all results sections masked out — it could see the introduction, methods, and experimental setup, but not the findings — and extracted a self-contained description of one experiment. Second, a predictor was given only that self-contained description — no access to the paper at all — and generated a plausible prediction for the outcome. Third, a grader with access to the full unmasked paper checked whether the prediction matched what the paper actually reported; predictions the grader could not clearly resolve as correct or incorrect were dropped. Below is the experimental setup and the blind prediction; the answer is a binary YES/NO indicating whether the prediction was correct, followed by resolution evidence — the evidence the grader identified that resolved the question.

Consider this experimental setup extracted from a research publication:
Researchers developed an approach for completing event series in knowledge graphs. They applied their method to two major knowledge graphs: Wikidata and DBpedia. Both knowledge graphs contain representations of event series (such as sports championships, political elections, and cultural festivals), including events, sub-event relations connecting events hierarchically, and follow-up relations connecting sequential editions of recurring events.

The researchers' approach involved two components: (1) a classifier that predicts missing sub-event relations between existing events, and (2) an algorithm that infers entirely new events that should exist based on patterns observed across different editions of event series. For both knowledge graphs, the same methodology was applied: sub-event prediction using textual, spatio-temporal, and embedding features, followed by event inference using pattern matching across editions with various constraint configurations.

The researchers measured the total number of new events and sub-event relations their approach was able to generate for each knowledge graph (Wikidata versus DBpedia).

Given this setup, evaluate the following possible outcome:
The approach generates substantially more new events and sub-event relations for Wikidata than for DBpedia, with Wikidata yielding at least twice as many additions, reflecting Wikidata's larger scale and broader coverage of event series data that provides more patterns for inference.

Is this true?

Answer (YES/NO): YES